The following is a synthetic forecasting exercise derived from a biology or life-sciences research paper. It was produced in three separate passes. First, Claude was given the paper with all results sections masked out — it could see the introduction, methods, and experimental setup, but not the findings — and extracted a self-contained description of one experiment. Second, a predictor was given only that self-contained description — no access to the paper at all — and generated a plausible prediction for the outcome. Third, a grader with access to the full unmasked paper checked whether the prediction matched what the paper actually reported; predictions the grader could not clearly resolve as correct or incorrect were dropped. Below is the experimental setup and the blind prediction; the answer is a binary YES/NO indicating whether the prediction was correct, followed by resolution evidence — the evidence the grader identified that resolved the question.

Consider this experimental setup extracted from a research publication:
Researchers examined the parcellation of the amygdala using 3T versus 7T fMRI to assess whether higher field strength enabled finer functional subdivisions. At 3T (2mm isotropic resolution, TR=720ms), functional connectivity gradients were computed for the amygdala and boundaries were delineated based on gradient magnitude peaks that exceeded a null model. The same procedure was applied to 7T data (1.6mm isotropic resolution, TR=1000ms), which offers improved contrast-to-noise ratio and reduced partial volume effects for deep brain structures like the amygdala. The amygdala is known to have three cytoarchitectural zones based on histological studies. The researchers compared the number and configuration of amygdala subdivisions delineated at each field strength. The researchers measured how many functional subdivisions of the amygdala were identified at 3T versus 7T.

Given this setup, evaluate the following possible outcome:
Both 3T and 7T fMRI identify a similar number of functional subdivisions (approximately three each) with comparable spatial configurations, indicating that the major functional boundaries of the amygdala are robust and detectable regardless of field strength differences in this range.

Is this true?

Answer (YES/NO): NO